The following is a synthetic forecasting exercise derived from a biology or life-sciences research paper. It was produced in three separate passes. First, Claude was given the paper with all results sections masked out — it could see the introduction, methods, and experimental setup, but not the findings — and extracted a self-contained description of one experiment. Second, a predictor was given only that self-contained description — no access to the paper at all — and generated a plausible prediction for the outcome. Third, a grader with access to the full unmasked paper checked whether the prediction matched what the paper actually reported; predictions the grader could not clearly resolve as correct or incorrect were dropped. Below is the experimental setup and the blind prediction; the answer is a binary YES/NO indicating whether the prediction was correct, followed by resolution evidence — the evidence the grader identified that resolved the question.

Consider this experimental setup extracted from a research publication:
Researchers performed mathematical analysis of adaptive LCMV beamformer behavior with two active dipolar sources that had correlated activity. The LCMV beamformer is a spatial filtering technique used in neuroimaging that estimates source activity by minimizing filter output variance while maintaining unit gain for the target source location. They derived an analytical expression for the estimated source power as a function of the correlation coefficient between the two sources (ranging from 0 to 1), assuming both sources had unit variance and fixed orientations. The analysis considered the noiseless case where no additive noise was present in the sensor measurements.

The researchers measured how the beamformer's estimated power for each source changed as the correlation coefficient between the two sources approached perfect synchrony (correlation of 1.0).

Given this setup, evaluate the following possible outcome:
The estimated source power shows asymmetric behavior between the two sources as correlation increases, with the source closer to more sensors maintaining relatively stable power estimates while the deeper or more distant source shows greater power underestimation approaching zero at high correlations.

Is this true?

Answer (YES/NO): NO